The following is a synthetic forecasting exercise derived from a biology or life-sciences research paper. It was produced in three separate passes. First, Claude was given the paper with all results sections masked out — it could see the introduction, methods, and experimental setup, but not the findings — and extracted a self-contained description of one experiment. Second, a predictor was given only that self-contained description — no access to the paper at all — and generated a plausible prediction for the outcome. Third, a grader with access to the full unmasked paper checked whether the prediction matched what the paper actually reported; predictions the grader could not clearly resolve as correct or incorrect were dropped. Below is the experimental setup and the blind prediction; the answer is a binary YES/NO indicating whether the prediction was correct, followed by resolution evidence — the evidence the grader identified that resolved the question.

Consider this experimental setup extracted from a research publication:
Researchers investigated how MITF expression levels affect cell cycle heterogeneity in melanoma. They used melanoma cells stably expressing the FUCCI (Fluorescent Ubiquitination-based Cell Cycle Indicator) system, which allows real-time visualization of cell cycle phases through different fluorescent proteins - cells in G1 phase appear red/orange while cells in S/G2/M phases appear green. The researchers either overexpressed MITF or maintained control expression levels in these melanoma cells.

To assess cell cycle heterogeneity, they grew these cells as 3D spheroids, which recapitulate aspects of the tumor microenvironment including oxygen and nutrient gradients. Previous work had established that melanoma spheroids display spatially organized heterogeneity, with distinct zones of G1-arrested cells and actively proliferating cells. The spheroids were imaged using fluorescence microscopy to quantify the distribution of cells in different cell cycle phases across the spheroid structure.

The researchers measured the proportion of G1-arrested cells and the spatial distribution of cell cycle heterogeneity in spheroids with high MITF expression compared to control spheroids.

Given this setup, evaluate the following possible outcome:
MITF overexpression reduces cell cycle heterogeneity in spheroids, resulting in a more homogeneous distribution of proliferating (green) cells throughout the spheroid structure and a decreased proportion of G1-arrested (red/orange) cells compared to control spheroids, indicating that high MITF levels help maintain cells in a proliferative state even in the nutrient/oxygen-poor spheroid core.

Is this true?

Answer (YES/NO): YES